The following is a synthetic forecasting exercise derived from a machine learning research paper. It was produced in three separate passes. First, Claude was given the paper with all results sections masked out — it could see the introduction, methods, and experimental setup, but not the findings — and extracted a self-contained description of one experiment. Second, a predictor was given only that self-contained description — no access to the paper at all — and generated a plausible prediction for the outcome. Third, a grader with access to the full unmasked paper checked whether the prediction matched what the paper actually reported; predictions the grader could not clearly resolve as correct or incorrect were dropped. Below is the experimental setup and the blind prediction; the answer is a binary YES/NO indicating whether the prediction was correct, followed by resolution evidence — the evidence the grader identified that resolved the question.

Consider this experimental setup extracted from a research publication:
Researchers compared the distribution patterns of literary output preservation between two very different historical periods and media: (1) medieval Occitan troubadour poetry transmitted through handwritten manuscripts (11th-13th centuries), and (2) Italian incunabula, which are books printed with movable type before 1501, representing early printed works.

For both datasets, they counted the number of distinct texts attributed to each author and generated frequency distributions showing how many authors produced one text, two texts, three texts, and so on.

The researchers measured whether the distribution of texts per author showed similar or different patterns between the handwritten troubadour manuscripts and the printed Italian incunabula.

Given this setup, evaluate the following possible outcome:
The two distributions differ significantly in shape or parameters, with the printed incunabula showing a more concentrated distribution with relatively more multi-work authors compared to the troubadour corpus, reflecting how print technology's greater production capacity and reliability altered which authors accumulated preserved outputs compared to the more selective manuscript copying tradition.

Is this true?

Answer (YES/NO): NO